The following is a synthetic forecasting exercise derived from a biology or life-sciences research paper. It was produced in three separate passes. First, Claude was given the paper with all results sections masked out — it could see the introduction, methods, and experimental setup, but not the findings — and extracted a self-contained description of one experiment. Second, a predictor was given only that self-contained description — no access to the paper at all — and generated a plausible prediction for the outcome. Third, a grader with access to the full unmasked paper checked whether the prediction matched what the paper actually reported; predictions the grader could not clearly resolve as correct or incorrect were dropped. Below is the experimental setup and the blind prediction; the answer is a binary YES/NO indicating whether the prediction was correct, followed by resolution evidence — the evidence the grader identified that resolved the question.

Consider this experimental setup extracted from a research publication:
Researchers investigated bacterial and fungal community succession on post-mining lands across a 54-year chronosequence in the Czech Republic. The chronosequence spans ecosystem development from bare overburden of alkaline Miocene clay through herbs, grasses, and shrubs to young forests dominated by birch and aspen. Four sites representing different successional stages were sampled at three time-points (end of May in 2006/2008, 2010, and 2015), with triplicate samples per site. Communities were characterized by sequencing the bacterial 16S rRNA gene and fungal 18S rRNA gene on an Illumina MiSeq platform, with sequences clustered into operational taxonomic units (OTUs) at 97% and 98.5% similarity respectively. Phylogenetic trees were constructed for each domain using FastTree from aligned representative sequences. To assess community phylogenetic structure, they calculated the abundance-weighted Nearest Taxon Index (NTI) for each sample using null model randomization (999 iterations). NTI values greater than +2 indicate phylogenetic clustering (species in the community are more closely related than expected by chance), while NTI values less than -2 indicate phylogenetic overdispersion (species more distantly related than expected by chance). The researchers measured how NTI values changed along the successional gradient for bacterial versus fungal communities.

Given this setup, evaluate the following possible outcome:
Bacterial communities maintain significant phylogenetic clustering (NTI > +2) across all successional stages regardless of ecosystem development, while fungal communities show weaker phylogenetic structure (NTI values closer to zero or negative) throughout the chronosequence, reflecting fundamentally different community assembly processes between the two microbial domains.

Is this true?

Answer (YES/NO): NO